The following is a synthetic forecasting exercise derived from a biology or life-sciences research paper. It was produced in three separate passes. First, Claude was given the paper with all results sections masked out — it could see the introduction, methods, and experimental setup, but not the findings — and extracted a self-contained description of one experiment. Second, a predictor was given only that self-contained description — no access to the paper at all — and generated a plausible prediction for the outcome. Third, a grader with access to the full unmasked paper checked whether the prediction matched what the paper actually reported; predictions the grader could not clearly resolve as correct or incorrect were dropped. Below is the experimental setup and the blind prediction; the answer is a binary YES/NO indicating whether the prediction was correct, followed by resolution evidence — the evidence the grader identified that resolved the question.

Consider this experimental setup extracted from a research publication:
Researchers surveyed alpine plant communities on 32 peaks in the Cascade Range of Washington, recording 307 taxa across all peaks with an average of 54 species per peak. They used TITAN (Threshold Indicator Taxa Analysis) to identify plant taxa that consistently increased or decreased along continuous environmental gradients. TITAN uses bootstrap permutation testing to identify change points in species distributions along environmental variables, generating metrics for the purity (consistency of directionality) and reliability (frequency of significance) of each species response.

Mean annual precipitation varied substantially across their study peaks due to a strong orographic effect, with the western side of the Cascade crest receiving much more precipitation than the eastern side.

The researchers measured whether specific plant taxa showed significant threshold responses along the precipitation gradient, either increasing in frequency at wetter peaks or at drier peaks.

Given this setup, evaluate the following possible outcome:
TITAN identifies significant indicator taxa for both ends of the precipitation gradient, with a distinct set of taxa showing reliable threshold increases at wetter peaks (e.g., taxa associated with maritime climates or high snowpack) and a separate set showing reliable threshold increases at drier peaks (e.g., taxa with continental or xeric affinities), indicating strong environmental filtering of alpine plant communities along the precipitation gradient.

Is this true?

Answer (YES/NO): YES